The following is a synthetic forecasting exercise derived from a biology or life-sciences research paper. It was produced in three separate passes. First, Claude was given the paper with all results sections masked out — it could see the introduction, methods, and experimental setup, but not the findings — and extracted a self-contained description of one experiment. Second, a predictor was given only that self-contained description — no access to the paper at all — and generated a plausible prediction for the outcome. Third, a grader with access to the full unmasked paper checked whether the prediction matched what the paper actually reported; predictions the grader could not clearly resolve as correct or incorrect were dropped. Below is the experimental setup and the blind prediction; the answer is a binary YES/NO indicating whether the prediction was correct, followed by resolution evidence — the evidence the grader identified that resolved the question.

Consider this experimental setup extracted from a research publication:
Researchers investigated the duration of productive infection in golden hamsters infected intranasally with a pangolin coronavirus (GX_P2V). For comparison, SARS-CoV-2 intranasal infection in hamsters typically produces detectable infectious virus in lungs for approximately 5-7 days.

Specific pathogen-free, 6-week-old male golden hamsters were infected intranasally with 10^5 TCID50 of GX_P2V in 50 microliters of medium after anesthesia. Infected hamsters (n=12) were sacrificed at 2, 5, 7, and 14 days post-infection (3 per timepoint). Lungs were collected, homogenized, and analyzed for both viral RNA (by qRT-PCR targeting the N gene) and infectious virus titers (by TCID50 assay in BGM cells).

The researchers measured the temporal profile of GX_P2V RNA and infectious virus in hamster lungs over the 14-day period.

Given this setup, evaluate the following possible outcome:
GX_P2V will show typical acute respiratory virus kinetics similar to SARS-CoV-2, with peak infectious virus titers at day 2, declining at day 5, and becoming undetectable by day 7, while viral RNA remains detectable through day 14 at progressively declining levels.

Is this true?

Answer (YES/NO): NO